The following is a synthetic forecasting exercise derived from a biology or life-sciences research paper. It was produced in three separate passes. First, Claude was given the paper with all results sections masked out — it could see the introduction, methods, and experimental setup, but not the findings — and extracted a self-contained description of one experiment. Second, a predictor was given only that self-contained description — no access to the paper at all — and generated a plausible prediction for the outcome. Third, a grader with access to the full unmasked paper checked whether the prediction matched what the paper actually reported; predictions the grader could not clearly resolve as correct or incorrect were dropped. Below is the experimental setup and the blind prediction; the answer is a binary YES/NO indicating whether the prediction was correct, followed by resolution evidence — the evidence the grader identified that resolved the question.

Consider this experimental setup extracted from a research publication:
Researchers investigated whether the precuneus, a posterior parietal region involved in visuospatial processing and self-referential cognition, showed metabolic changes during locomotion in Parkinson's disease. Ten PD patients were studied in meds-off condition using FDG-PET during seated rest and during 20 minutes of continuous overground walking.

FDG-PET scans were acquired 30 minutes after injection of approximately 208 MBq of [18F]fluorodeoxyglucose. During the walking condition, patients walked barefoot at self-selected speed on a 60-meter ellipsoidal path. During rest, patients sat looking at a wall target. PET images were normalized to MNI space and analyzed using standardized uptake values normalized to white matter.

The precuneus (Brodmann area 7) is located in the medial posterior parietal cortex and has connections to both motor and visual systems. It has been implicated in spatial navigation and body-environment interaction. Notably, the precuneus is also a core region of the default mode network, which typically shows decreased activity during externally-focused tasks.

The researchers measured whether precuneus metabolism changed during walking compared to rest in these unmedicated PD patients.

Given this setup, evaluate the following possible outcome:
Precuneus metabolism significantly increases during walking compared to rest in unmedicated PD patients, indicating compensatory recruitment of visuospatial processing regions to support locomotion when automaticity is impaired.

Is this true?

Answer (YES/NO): YES